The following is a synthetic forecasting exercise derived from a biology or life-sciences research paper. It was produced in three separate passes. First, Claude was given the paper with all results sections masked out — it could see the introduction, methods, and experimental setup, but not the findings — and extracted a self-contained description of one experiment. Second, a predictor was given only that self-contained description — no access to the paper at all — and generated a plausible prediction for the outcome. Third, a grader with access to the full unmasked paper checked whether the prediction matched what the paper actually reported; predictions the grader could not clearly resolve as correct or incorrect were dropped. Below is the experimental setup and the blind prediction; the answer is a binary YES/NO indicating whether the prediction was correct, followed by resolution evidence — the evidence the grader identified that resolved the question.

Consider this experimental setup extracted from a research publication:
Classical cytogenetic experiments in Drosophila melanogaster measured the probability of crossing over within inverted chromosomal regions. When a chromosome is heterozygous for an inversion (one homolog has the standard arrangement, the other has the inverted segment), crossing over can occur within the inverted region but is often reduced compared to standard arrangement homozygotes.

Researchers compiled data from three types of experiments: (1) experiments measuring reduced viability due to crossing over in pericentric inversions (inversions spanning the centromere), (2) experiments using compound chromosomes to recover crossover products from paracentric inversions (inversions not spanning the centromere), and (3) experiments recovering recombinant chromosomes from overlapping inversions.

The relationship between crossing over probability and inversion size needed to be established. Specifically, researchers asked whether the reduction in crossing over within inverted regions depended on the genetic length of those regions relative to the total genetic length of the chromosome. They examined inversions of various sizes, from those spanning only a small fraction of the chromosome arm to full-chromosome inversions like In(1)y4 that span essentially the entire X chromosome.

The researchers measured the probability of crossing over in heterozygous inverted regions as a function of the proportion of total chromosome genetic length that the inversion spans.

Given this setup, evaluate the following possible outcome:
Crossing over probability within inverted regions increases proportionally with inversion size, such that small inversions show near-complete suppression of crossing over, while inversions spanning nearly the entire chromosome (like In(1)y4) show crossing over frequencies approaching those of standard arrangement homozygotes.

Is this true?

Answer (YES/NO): NO